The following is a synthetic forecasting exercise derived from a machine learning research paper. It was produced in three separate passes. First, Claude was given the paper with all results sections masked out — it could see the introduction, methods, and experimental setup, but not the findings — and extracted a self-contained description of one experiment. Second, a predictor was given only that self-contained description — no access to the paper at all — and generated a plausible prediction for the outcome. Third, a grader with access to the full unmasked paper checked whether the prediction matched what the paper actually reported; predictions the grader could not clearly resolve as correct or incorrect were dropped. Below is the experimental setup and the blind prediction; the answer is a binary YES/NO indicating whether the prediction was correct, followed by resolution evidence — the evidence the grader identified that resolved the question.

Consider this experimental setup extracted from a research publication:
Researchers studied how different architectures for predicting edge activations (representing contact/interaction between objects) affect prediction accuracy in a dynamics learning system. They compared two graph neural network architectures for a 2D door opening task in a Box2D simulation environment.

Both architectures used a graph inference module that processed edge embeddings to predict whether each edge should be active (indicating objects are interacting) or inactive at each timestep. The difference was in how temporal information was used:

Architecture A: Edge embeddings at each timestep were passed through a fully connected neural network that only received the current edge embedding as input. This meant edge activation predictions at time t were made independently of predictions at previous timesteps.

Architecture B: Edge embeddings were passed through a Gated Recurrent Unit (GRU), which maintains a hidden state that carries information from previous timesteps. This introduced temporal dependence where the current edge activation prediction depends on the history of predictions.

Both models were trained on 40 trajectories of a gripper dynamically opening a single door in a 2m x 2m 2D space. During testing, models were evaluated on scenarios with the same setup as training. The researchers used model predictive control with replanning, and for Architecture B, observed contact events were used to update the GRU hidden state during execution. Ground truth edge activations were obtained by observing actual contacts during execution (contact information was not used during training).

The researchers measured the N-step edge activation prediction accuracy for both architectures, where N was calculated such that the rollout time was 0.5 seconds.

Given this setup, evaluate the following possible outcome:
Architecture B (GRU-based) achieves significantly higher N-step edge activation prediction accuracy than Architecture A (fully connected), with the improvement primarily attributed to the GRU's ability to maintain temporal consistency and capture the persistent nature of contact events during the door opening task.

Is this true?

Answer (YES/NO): NO